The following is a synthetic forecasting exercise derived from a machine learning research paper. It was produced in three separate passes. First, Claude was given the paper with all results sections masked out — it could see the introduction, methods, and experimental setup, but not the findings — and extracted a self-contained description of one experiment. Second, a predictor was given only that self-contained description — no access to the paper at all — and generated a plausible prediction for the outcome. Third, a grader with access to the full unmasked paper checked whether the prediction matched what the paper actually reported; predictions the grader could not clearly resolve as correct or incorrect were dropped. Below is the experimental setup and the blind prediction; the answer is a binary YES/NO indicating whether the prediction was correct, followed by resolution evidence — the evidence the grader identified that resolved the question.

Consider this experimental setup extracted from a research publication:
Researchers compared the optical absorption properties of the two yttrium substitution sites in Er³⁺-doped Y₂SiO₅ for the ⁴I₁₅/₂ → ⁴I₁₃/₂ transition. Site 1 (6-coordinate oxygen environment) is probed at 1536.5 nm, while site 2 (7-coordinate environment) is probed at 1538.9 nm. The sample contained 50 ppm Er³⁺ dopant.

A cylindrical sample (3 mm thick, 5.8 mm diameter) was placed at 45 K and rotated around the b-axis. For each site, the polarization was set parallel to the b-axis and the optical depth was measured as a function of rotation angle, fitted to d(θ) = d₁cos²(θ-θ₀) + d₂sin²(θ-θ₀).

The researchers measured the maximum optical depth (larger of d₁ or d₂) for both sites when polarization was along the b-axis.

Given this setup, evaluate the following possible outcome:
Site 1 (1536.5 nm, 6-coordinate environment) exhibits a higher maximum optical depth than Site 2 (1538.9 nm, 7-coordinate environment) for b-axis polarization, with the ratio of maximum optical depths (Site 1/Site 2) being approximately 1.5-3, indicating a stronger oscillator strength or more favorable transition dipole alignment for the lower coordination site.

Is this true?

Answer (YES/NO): YES